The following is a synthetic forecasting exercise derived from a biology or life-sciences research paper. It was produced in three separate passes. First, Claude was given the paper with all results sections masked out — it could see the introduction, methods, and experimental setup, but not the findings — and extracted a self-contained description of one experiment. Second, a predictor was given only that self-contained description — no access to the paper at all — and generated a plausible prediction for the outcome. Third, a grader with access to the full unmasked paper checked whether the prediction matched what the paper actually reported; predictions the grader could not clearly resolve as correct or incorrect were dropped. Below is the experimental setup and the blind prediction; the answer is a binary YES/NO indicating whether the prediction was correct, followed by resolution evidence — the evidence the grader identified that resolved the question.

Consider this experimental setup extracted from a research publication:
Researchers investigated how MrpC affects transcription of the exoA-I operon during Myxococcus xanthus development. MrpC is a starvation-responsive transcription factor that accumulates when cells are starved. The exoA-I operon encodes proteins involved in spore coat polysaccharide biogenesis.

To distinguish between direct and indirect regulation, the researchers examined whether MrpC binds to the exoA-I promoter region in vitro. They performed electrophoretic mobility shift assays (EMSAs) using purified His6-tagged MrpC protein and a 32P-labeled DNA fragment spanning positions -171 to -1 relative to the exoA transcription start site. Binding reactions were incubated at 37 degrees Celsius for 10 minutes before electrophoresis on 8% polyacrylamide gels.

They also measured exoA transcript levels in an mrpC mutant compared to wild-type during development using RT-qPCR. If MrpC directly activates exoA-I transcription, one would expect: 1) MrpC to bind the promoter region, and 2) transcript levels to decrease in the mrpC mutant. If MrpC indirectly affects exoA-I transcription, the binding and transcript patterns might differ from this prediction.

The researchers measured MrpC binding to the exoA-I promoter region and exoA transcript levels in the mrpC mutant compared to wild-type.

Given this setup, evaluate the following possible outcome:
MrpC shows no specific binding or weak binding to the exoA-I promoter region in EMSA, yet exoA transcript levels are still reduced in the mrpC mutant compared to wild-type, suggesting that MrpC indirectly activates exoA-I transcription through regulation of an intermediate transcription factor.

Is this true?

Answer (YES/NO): NO